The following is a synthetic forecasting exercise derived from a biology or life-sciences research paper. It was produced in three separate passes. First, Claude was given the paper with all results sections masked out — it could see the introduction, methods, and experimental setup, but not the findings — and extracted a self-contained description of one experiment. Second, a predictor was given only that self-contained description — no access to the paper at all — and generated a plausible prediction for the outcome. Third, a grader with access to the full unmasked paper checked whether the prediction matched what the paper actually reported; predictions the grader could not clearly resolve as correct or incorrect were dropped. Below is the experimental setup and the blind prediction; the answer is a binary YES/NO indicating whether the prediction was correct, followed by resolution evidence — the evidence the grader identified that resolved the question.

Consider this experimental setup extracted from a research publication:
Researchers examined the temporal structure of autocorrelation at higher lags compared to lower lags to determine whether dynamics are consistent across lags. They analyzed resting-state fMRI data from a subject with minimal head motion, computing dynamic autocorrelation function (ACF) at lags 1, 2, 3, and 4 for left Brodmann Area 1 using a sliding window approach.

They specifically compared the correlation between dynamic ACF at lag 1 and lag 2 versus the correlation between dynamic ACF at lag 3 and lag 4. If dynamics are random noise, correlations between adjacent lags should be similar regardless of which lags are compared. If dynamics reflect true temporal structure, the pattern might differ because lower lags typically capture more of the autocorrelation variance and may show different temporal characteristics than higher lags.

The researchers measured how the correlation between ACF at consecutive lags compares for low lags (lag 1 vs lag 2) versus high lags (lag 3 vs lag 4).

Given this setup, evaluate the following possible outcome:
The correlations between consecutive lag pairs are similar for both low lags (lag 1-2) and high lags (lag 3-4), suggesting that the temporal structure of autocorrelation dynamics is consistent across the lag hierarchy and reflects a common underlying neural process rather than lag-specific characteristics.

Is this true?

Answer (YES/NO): NO